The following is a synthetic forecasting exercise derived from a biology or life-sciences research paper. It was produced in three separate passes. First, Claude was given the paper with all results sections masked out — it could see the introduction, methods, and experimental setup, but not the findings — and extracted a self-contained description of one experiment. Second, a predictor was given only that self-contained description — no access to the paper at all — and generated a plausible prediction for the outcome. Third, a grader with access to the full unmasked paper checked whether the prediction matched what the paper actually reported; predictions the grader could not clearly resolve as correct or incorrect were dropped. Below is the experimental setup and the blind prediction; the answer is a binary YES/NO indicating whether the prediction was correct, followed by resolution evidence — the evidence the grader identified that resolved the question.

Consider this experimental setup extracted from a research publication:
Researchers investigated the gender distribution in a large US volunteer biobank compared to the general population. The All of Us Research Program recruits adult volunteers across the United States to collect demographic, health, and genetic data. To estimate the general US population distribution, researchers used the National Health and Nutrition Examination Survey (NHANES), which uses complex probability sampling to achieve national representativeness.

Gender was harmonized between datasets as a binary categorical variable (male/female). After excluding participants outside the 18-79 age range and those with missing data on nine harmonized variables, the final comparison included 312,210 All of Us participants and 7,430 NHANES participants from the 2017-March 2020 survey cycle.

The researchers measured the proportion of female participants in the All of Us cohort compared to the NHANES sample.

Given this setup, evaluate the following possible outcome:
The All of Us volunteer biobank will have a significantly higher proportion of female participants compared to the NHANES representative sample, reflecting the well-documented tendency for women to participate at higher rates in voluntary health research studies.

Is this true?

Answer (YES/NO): YES